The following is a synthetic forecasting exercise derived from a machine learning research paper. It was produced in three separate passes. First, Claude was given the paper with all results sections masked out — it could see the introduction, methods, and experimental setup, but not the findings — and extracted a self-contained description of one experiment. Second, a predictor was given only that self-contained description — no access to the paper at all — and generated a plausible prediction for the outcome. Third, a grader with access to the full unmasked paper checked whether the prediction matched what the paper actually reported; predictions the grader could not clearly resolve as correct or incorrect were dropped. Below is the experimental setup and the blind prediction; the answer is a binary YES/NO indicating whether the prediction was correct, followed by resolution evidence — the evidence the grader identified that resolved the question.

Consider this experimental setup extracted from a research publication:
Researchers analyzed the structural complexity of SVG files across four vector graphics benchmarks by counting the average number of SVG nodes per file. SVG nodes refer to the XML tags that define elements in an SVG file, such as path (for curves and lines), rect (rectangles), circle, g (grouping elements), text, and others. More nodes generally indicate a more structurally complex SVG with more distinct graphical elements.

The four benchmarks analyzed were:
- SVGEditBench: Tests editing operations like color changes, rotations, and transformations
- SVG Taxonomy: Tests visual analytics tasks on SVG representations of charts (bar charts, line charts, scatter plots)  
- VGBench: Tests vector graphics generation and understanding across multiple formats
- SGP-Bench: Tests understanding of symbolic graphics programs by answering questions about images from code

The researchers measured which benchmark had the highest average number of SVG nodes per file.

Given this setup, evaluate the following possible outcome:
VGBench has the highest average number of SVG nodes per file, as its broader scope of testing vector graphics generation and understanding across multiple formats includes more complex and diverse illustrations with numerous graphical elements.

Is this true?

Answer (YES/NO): NO